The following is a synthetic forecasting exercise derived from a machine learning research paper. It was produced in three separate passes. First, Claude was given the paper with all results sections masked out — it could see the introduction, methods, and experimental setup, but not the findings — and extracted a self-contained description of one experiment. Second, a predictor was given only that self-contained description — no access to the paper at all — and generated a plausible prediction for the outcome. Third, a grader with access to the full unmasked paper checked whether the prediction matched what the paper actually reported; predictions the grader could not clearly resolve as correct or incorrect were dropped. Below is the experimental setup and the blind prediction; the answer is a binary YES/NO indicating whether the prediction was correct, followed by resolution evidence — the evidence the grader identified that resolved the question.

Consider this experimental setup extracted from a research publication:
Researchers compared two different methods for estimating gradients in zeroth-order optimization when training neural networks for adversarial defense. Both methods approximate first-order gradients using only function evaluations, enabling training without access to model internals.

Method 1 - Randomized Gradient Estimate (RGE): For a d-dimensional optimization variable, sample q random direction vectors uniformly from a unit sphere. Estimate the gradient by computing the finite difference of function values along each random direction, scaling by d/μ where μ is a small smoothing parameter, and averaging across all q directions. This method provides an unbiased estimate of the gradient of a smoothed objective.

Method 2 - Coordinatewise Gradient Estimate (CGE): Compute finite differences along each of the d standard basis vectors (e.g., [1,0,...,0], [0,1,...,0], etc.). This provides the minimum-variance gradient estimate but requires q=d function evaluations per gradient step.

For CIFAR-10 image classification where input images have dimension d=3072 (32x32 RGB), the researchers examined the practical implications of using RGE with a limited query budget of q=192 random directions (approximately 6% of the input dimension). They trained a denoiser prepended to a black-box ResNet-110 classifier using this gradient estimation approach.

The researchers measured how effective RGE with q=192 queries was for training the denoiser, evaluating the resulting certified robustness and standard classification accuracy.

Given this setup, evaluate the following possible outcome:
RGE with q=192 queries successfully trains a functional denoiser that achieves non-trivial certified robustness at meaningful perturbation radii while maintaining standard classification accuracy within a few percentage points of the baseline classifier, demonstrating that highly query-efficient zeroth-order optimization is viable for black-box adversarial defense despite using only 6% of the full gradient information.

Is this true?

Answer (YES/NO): NO